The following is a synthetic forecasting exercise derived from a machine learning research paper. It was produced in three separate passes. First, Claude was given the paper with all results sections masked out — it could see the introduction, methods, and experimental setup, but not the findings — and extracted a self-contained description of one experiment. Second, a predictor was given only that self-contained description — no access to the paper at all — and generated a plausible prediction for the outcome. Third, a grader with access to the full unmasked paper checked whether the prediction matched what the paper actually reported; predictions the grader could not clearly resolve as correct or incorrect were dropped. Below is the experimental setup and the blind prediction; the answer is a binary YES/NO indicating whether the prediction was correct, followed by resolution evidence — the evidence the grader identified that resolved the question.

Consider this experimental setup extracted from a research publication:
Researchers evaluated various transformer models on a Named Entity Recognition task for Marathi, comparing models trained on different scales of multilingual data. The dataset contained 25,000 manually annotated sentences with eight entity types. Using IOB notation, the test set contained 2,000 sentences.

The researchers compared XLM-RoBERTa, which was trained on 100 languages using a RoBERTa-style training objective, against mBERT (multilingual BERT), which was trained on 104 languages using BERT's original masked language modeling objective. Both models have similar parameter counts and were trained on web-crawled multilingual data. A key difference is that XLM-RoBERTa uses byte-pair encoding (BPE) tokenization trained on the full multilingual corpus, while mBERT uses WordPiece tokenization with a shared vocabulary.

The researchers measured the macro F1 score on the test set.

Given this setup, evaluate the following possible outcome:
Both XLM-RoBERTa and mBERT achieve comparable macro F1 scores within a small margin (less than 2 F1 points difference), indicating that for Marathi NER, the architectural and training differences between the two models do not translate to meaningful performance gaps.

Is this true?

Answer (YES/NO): YES